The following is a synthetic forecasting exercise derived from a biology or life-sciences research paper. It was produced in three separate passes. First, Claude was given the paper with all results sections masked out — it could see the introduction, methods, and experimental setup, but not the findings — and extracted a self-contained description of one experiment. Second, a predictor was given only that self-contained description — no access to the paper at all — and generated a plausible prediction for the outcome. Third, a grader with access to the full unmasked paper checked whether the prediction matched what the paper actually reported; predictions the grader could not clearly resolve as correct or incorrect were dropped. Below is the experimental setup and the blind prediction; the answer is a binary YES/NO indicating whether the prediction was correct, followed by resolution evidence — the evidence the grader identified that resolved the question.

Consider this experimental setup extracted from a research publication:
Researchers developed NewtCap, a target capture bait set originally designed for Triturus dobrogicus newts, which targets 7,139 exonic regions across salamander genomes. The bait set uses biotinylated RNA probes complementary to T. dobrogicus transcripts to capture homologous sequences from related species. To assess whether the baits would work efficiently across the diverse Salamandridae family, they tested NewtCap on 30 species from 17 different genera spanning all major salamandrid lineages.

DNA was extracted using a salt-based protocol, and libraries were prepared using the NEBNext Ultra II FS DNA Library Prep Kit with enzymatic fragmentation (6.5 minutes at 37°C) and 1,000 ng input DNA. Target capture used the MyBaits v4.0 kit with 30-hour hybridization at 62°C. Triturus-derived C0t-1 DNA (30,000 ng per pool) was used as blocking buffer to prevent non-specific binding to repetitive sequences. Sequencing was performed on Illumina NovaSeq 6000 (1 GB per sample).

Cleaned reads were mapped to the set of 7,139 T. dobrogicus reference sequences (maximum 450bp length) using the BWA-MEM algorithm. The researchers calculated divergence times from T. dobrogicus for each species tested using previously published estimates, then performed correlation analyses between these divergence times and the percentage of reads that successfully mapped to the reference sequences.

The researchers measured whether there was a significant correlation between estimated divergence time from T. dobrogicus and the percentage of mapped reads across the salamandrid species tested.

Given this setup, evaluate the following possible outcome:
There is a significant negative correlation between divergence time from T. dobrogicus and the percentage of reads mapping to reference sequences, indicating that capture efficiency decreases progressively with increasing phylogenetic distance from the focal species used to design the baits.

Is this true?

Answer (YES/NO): YES